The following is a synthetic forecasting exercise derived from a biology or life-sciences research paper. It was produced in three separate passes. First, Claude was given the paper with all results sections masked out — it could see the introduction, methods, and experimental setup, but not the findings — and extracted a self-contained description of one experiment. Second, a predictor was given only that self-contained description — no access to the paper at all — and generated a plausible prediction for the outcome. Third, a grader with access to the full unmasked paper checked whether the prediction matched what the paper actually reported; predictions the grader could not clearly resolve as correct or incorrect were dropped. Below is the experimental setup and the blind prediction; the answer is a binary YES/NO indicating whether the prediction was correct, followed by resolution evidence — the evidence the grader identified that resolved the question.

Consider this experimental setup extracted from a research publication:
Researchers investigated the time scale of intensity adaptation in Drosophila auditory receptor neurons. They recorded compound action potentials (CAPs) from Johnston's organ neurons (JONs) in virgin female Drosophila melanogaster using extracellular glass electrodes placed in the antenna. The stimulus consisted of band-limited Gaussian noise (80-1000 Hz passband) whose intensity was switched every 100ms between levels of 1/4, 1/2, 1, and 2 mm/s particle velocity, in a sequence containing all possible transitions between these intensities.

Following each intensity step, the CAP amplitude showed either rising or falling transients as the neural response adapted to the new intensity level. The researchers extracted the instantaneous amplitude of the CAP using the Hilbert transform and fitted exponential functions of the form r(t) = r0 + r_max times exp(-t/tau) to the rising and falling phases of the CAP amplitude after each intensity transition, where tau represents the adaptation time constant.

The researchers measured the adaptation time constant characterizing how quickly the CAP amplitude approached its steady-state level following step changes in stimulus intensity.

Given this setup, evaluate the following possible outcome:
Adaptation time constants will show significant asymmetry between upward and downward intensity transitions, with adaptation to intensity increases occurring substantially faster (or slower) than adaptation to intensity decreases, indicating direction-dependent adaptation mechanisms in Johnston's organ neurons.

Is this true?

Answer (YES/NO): NO